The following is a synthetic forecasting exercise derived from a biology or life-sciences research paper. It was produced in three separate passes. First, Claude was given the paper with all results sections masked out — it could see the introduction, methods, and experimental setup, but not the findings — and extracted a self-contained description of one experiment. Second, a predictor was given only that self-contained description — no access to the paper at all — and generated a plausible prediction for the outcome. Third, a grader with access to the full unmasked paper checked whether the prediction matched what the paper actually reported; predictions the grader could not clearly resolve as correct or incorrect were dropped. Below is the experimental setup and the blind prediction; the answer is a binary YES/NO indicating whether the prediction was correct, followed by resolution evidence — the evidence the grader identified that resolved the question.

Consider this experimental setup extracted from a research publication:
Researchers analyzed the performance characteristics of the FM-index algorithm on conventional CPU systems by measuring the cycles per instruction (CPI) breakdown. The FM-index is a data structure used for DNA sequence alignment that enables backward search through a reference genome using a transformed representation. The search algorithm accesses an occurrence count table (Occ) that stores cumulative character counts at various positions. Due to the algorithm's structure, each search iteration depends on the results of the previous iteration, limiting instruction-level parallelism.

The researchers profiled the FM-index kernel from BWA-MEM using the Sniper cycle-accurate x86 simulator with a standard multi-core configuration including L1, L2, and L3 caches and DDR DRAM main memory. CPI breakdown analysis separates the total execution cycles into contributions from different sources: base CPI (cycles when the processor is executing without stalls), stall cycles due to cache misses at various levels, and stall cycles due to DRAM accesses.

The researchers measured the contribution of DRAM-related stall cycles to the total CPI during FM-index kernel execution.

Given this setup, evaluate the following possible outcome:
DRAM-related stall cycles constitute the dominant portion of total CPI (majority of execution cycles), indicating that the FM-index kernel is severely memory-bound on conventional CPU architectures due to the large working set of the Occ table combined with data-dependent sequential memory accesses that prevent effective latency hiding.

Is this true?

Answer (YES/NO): YES